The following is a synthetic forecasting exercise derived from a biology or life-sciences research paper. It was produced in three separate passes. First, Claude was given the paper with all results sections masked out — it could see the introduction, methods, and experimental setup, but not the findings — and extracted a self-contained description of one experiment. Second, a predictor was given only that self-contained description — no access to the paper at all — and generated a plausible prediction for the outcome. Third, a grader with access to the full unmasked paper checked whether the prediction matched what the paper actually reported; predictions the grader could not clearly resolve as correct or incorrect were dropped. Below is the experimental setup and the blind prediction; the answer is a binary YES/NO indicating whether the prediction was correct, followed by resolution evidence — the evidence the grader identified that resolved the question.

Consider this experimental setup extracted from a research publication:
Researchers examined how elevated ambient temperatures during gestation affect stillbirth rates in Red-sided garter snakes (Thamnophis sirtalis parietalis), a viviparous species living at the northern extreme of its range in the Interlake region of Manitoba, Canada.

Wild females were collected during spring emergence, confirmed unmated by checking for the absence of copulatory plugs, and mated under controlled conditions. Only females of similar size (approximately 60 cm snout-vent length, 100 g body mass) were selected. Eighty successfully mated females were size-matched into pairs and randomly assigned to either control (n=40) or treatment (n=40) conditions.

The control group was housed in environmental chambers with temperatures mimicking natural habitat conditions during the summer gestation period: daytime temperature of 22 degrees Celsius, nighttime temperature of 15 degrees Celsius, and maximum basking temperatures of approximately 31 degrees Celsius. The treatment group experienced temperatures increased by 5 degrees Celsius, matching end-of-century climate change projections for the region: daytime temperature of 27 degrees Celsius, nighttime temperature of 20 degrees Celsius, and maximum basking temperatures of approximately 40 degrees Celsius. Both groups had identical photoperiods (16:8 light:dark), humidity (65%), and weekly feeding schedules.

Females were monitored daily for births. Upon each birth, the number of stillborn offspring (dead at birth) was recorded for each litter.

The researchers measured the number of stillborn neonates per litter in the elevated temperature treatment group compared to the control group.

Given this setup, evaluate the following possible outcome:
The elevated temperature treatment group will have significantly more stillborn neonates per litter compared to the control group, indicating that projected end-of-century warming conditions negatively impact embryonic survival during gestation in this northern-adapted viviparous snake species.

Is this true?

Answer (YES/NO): NO